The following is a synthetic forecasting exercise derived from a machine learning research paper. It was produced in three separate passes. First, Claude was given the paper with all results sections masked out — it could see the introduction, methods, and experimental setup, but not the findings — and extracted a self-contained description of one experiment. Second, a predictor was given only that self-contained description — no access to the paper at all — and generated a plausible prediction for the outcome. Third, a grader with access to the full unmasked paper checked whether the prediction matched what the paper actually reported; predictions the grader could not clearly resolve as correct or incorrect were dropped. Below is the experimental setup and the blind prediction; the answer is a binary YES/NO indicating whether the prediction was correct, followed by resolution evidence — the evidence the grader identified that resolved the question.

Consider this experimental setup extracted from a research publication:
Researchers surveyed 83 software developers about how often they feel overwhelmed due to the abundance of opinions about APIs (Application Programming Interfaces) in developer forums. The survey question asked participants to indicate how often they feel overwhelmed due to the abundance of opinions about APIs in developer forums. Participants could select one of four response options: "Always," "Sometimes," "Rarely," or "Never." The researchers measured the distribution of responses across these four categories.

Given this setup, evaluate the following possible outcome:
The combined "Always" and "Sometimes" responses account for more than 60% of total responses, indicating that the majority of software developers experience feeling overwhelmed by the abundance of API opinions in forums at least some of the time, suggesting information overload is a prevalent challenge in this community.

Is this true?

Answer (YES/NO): NO